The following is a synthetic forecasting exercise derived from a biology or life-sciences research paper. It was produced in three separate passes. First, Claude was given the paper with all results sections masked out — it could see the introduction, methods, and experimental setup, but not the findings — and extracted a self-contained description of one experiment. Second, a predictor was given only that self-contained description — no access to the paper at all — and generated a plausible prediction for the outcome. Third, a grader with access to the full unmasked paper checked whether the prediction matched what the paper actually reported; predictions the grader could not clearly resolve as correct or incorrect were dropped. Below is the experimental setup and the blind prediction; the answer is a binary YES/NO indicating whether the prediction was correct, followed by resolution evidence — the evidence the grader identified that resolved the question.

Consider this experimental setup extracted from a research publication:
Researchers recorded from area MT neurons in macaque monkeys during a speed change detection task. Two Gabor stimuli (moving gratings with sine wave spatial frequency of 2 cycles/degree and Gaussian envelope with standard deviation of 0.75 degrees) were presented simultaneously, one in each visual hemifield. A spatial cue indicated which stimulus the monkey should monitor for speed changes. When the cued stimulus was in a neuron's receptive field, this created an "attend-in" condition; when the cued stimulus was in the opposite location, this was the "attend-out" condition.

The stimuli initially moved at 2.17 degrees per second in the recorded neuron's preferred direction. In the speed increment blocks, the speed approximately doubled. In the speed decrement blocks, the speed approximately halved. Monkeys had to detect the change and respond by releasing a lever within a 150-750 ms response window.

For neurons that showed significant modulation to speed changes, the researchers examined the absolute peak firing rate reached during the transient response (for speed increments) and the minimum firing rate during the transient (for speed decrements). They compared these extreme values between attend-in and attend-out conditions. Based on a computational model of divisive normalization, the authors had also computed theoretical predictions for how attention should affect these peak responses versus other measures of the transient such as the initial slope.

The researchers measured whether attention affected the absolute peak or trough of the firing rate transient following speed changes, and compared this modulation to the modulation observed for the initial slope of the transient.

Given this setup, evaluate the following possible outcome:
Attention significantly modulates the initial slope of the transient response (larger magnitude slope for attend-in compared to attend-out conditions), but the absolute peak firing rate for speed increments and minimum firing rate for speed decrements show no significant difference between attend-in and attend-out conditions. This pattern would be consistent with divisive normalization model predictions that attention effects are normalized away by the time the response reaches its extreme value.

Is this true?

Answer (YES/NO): NO